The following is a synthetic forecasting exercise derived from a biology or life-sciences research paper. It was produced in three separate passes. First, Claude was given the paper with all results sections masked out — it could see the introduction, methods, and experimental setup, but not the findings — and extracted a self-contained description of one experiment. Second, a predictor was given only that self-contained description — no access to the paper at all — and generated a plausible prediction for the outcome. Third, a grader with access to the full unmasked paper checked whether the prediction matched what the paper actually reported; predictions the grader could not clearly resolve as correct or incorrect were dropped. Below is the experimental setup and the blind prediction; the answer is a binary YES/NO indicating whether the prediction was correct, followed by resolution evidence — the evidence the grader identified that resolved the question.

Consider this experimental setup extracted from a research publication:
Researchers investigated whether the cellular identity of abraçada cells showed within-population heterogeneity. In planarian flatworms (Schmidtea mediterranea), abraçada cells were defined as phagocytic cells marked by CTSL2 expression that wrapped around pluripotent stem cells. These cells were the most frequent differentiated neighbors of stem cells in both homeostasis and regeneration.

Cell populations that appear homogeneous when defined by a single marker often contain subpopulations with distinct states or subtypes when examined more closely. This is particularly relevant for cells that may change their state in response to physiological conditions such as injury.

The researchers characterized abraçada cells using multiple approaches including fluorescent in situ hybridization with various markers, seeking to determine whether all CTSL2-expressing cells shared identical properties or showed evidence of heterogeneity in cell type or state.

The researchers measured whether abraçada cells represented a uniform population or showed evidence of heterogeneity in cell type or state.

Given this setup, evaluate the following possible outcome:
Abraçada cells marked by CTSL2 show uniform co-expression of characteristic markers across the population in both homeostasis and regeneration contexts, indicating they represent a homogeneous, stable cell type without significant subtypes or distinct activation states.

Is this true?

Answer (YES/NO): NO